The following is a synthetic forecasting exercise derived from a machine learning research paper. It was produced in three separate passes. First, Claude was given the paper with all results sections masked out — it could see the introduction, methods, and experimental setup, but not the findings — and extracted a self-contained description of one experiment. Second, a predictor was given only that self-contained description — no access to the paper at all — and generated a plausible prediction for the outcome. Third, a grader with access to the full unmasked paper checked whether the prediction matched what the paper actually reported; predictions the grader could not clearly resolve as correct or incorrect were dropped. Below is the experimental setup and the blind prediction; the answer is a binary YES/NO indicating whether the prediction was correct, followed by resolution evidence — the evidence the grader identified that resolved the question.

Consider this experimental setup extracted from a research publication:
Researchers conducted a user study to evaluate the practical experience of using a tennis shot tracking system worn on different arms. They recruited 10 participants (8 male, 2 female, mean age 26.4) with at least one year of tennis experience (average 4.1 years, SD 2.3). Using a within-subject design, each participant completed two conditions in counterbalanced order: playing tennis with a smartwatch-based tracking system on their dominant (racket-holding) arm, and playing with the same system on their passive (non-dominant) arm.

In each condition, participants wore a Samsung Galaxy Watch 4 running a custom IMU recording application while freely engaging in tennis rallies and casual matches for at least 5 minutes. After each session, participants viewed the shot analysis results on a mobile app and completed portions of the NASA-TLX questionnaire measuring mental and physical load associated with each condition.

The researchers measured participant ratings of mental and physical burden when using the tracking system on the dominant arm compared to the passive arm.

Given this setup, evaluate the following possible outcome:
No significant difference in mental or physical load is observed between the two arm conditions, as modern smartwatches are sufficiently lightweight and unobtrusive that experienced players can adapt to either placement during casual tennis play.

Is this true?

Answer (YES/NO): NO